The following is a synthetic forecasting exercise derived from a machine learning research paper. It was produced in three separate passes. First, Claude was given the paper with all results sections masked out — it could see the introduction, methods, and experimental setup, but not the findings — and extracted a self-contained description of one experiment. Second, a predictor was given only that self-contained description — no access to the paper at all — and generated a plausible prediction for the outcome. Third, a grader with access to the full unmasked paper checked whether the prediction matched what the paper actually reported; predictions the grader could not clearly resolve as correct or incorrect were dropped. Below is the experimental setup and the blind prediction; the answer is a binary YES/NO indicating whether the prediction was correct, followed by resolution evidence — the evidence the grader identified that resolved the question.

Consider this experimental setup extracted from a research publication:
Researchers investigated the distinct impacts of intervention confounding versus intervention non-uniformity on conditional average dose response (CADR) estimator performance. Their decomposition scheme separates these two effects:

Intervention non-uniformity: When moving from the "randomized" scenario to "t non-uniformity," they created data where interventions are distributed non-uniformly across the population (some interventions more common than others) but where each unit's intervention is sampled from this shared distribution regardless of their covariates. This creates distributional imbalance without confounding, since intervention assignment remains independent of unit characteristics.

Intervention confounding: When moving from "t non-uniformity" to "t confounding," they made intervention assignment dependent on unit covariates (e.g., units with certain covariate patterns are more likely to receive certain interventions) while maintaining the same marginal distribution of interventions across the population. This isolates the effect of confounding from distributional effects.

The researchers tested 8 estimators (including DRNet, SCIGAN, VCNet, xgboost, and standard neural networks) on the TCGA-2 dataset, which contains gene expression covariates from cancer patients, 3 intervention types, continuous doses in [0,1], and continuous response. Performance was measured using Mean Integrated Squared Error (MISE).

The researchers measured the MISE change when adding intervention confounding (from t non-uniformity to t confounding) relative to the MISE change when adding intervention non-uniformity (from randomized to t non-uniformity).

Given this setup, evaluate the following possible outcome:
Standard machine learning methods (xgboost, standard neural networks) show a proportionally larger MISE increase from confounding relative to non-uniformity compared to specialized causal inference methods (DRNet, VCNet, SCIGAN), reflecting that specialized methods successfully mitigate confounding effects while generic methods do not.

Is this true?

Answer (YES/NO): NO